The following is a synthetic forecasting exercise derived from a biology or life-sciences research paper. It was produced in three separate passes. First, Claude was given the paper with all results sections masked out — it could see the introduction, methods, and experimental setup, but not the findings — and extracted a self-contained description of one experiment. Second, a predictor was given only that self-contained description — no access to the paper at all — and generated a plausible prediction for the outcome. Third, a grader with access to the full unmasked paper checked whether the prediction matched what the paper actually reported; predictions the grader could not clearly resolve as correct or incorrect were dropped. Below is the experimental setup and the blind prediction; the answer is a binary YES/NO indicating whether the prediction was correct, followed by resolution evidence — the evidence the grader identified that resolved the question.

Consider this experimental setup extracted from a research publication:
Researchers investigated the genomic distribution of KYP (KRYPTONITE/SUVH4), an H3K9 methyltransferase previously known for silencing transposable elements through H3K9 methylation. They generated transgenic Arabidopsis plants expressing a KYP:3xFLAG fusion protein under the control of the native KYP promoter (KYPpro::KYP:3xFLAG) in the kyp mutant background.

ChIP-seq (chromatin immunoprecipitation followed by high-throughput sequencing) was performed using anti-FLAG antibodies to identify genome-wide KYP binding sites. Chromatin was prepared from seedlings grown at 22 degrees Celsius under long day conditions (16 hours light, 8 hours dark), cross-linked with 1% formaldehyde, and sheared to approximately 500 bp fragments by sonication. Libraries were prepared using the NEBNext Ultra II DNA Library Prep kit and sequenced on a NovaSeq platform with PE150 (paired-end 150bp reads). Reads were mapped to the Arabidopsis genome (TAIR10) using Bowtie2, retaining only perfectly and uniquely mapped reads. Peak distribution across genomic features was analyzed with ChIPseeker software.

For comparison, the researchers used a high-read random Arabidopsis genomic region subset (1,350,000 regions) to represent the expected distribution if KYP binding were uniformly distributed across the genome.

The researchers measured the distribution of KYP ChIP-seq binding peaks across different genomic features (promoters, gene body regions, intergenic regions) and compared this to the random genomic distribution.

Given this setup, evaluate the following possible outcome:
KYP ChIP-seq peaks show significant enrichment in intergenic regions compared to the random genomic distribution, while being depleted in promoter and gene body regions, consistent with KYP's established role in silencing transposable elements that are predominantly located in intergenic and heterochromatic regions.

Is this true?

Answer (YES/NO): NO